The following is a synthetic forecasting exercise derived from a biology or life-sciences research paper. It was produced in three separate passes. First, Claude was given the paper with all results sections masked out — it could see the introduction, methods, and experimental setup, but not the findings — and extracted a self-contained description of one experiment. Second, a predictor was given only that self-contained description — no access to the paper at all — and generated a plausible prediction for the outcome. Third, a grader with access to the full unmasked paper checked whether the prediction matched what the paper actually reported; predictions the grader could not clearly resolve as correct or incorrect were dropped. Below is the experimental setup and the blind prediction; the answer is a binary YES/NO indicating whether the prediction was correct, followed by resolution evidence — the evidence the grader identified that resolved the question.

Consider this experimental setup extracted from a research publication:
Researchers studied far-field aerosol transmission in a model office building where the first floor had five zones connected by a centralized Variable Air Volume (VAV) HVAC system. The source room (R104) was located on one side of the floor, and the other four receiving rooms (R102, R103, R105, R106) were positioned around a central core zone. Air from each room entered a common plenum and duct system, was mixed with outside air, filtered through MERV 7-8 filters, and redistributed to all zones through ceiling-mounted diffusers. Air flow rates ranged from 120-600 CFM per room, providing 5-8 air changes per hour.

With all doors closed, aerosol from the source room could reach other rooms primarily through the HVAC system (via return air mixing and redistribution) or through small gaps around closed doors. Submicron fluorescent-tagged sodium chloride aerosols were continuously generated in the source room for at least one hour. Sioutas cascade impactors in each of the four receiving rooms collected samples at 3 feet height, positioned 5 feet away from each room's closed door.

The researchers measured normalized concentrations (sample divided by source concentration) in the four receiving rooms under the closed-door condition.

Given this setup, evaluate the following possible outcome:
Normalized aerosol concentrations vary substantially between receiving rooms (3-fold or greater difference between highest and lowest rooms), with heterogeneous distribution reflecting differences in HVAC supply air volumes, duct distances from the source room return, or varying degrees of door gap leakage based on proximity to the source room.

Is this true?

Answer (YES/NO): NO